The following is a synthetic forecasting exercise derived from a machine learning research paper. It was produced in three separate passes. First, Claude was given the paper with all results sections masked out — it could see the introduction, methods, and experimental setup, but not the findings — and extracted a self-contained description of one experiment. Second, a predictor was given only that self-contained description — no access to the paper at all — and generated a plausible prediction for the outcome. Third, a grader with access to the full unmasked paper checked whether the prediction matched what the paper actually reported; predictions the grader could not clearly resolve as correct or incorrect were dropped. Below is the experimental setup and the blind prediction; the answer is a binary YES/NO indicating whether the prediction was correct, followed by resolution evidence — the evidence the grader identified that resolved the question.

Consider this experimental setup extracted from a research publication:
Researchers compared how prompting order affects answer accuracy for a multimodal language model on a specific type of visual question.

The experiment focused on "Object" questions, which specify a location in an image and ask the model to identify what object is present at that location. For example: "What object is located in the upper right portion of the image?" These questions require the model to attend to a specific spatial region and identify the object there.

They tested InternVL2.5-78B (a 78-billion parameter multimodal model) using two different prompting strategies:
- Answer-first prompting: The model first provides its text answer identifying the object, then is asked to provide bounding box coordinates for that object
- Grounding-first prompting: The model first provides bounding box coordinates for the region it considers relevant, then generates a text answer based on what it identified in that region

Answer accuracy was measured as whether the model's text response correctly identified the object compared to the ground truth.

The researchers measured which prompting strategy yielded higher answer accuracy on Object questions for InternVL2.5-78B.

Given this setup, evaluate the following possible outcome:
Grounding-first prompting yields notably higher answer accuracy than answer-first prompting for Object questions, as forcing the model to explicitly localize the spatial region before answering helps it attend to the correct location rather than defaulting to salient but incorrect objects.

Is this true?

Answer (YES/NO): NO